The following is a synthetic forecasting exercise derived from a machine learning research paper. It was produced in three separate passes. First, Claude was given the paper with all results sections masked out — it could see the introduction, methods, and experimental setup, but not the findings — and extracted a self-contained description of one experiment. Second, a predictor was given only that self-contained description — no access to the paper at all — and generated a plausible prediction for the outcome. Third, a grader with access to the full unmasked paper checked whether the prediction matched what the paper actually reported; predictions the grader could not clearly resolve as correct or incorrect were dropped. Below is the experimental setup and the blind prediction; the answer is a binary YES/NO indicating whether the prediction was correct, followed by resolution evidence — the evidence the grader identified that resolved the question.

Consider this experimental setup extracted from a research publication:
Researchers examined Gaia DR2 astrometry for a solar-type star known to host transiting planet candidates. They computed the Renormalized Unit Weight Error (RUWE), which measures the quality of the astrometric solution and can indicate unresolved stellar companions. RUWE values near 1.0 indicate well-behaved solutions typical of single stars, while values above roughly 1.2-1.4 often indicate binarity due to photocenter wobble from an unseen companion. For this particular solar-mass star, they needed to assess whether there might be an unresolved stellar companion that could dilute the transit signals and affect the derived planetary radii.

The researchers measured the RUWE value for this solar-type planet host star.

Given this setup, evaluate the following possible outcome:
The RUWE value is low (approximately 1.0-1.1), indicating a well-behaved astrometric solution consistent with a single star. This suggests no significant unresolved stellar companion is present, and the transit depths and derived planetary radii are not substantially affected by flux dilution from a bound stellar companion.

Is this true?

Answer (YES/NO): NO